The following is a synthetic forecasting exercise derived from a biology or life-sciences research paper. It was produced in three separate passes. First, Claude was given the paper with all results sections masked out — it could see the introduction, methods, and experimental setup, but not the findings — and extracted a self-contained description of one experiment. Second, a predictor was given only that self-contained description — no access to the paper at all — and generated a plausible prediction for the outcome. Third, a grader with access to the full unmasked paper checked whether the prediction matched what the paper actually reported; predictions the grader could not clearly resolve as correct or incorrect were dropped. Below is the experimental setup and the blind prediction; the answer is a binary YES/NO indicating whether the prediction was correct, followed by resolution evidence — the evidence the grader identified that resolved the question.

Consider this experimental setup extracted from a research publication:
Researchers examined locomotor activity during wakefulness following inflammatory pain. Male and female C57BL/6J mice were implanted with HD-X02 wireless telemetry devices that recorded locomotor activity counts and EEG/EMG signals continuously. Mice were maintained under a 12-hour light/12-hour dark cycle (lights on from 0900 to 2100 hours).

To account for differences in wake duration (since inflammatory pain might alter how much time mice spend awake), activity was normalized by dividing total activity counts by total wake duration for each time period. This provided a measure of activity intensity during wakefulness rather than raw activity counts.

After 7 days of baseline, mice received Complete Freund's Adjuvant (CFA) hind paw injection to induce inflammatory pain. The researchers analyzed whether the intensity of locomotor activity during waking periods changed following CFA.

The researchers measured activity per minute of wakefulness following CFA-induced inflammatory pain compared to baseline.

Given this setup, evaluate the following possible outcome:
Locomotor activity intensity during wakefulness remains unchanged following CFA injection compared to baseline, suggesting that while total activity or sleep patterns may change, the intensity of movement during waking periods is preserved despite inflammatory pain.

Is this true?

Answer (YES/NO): NO